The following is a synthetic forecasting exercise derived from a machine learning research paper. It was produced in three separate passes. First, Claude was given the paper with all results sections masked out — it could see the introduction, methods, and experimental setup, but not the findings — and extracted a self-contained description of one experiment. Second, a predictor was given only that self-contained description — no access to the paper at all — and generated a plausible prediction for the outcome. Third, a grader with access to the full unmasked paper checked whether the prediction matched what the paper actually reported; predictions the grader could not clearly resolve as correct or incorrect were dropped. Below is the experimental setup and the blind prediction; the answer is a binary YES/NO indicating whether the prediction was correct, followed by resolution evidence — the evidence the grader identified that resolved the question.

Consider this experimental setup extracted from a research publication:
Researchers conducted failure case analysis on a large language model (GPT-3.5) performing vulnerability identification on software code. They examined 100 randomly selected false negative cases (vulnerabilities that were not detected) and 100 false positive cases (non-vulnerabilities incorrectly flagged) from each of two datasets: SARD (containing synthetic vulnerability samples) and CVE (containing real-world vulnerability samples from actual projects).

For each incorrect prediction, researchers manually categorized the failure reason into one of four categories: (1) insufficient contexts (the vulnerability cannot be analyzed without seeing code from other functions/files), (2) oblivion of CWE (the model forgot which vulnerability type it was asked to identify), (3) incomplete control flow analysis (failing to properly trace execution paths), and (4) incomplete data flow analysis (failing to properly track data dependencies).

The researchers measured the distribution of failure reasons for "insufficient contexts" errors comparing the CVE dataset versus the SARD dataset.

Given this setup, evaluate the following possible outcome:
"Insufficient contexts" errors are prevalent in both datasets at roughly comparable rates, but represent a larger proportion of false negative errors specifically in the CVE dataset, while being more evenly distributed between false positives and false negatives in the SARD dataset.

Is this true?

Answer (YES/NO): NO